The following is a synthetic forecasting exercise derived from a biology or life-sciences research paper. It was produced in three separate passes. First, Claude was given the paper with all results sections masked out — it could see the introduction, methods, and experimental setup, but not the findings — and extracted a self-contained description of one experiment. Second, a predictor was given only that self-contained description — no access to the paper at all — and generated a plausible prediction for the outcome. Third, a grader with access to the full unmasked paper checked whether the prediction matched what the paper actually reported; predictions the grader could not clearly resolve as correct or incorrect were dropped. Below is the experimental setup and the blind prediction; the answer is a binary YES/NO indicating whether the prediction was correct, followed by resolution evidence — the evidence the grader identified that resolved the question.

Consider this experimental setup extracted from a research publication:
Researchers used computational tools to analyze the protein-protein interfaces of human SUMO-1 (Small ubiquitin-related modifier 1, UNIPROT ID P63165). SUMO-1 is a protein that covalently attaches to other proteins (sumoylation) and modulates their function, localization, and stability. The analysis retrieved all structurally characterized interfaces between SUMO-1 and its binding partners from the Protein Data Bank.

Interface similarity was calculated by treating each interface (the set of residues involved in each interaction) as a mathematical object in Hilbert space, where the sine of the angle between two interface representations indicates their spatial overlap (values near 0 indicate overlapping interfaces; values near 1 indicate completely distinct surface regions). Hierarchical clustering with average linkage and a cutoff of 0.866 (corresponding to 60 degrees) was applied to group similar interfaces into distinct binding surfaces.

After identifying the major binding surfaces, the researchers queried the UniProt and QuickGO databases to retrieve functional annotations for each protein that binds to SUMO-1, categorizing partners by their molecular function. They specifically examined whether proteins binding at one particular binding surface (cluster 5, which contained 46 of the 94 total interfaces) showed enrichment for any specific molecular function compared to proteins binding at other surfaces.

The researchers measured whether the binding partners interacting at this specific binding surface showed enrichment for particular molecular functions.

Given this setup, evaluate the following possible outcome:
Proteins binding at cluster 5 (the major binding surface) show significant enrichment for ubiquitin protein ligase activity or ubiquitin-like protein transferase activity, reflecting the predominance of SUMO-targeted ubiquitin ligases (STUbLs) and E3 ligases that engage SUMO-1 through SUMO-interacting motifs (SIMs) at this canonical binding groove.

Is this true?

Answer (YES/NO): NO